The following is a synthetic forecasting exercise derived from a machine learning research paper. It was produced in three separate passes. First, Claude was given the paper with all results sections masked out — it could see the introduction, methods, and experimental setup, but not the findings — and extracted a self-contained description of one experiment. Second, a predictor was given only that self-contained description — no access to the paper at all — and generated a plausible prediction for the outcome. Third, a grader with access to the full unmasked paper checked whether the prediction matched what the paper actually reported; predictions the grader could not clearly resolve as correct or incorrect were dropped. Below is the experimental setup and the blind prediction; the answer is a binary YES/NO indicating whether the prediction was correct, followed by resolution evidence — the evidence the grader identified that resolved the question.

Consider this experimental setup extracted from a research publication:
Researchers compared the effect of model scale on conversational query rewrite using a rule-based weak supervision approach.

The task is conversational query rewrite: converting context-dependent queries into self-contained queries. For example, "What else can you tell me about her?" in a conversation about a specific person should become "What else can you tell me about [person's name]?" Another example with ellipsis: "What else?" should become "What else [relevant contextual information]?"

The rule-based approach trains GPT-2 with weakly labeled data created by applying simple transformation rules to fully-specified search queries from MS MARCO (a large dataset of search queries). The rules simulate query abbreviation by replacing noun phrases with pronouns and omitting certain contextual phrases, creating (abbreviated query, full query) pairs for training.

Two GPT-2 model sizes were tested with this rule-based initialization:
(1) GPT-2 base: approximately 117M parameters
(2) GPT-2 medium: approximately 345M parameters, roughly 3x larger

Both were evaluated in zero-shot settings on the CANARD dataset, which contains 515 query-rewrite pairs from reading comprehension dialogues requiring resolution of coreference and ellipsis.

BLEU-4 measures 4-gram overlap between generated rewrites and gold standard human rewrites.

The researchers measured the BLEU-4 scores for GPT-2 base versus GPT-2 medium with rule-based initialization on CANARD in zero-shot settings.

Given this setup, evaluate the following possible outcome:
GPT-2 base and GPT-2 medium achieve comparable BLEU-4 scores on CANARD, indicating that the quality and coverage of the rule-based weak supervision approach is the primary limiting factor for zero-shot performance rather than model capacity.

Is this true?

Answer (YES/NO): YES